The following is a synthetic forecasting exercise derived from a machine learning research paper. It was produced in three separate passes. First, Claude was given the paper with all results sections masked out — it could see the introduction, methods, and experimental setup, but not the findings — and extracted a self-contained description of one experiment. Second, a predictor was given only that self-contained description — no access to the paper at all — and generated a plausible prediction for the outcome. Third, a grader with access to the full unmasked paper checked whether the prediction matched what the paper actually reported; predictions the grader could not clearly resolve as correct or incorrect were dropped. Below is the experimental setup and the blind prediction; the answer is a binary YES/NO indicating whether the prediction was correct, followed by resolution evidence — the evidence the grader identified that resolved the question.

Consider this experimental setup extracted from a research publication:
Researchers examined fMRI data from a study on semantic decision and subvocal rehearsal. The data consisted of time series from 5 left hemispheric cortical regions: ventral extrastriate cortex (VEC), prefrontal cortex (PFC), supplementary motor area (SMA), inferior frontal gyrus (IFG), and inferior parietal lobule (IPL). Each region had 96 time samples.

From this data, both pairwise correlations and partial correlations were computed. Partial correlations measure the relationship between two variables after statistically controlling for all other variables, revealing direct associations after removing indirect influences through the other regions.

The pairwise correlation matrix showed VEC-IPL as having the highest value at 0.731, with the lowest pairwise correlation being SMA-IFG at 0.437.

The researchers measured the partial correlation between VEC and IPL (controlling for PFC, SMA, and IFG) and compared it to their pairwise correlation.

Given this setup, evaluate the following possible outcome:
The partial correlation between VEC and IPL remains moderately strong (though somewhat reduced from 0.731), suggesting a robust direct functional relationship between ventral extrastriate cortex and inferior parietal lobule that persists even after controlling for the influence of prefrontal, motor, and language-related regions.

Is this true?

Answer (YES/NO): YES